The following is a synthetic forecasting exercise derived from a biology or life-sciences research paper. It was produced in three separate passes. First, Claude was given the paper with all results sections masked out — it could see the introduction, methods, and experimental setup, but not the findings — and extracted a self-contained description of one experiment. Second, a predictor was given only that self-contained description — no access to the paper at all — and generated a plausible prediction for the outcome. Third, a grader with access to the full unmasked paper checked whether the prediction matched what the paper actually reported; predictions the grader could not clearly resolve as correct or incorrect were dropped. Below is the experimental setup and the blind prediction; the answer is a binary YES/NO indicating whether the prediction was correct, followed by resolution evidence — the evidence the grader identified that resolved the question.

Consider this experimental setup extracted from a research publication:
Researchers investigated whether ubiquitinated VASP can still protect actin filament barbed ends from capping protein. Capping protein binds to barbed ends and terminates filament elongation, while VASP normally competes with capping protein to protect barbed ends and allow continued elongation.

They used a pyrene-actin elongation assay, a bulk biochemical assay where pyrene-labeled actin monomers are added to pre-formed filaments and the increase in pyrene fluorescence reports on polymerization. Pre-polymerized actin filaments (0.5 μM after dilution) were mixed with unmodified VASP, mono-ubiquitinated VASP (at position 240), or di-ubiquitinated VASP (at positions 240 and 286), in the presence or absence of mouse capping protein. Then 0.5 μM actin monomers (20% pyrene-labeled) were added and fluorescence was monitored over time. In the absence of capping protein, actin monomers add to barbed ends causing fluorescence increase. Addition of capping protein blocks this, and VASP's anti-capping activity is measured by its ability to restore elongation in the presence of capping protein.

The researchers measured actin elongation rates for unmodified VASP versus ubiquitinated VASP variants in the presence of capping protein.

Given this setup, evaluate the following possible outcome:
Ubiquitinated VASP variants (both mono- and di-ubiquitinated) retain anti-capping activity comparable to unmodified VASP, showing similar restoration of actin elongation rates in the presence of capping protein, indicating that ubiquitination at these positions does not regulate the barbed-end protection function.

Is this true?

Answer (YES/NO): YES